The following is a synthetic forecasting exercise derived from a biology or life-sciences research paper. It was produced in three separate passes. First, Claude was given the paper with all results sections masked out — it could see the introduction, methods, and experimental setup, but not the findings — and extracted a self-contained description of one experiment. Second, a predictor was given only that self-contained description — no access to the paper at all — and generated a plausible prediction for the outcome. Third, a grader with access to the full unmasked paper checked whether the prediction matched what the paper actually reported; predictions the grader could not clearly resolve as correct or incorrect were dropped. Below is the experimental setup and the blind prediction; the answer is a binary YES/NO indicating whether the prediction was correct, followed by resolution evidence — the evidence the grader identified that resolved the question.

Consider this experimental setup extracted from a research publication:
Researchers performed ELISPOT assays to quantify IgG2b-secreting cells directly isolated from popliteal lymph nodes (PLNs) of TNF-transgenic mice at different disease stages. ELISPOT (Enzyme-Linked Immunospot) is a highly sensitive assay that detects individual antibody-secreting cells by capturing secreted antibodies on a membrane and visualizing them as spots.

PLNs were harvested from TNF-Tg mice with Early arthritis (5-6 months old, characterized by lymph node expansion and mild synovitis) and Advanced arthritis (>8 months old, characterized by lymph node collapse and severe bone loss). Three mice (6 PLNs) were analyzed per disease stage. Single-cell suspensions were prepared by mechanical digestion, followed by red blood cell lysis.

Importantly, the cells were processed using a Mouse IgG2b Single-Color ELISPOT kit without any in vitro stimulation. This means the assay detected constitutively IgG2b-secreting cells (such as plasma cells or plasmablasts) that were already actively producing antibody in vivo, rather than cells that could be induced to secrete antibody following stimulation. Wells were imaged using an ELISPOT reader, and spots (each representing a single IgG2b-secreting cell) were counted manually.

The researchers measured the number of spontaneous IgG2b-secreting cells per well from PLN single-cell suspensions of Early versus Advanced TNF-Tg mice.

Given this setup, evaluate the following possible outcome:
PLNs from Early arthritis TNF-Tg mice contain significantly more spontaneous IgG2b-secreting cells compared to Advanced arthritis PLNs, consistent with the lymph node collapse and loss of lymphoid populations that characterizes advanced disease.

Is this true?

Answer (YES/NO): NO